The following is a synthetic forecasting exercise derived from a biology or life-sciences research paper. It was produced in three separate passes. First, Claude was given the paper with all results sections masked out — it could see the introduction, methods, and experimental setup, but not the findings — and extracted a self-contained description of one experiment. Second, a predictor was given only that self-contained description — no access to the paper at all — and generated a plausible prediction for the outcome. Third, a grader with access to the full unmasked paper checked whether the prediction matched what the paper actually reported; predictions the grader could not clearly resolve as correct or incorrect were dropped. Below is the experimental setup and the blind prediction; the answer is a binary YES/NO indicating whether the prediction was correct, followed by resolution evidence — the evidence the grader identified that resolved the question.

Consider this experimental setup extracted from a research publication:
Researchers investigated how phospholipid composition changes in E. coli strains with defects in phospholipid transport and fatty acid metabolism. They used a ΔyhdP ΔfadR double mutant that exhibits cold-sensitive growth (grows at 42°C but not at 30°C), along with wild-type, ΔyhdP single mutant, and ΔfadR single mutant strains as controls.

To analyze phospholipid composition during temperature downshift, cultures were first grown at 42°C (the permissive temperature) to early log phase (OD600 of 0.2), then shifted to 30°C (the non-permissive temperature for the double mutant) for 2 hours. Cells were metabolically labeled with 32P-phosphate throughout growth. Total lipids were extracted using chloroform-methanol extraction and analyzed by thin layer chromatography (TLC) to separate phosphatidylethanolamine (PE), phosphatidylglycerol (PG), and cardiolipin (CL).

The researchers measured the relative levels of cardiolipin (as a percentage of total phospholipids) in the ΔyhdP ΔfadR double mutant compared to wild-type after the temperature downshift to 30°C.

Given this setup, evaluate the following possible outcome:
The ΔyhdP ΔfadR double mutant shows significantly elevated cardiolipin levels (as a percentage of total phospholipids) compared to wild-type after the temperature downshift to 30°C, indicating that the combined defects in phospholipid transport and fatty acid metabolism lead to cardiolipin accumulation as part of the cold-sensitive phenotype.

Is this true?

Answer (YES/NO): YES